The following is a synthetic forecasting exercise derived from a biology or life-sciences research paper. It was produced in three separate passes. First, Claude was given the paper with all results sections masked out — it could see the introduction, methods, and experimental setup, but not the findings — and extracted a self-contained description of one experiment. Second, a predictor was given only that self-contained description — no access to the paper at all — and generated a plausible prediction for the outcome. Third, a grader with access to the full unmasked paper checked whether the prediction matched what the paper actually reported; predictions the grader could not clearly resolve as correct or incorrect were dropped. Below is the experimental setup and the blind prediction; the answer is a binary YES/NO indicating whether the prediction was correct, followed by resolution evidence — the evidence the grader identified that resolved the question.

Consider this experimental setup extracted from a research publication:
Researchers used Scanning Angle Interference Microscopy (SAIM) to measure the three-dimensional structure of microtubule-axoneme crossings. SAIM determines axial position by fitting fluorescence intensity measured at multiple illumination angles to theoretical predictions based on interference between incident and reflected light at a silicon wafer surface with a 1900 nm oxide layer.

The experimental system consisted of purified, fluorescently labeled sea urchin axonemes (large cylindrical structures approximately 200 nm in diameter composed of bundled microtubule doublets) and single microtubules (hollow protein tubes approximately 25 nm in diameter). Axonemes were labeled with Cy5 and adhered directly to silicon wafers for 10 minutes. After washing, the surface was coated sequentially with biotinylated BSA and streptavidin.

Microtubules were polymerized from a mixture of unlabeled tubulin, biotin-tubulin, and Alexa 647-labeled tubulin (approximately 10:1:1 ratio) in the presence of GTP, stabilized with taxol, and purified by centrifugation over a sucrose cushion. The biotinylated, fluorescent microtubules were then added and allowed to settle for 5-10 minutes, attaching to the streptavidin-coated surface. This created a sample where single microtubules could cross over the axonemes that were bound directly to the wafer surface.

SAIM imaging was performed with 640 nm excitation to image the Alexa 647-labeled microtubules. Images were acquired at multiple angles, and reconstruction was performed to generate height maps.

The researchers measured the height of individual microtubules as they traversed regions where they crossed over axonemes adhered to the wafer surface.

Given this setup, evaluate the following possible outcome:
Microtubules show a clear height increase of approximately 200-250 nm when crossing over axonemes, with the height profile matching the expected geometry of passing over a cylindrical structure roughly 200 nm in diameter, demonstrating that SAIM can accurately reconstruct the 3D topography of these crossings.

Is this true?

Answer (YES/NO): YES